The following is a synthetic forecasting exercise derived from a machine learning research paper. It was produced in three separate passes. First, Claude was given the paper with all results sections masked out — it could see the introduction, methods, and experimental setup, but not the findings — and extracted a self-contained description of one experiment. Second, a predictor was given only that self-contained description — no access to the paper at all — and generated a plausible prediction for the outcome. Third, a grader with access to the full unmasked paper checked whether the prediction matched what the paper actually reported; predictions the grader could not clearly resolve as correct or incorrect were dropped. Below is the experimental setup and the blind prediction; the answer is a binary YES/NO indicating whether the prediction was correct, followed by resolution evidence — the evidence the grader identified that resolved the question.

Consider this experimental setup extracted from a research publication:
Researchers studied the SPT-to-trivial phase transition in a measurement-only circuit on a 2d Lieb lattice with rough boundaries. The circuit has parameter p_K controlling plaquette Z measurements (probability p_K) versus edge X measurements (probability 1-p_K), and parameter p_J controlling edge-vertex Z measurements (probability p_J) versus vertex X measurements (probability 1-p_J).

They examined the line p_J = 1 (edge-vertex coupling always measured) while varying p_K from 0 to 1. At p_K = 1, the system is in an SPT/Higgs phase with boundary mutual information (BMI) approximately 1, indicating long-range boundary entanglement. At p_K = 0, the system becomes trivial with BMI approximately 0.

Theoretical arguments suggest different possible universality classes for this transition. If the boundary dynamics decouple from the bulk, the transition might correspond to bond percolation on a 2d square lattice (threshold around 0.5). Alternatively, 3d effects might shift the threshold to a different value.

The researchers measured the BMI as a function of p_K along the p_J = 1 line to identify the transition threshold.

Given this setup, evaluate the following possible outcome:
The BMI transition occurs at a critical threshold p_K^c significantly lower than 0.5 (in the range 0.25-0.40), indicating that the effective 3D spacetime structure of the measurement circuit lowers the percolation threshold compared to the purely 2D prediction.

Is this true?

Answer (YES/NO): NO